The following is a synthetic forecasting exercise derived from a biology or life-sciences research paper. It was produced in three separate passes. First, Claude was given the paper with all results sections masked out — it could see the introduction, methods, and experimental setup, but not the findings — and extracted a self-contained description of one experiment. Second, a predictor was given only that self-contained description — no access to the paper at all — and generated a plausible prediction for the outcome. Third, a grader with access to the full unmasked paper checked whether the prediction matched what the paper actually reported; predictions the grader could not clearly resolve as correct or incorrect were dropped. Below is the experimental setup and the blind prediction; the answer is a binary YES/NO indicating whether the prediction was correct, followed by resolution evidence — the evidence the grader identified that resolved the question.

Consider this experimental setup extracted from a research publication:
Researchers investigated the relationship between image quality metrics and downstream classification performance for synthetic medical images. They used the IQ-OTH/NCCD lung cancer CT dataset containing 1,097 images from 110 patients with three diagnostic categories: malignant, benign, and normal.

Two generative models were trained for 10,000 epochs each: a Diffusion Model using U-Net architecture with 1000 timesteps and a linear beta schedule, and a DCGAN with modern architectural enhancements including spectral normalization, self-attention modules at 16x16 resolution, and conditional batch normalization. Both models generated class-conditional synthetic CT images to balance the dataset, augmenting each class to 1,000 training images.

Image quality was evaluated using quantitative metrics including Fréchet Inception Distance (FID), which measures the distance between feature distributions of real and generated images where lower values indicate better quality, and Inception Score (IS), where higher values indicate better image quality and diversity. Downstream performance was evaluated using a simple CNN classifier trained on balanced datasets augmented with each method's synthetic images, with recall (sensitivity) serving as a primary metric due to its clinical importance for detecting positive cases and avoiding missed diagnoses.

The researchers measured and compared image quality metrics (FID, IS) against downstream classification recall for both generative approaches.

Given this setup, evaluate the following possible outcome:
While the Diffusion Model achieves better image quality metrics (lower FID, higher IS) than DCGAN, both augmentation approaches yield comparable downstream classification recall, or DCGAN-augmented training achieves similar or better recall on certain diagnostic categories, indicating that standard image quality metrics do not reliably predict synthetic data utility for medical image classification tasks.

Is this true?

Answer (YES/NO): NO